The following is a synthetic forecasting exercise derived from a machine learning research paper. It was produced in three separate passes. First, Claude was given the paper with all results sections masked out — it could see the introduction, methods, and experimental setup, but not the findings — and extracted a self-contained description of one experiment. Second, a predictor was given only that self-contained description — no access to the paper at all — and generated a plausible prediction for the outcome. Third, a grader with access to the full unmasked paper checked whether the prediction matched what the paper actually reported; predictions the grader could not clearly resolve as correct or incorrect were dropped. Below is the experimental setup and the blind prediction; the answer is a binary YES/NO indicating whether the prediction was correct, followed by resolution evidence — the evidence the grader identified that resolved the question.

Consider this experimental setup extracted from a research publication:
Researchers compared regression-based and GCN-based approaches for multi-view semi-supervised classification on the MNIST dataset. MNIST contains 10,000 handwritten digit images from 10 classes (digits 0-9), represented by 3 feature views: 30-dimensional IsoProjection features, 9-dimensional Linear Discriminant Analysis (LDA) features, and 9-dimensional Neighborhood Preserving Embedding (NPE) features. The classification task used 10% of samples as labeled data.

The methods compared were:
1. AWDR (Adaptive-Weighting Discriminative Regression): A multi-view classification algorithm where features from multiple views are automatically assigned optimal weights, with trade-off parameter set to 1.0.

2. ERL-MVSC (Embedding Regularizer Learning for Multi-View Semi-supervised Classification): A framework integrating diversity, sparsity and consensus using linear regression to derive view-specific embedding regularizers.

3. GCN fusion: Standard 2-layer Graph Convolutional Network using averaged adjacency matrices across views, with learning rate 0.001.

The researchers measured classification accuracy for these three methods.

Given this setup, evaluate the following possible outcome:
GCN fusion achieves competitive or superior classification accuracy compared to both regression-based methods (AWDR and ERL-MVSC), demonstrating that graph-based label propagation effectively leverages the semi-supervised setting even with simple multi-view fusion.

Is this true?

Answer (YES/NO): YES